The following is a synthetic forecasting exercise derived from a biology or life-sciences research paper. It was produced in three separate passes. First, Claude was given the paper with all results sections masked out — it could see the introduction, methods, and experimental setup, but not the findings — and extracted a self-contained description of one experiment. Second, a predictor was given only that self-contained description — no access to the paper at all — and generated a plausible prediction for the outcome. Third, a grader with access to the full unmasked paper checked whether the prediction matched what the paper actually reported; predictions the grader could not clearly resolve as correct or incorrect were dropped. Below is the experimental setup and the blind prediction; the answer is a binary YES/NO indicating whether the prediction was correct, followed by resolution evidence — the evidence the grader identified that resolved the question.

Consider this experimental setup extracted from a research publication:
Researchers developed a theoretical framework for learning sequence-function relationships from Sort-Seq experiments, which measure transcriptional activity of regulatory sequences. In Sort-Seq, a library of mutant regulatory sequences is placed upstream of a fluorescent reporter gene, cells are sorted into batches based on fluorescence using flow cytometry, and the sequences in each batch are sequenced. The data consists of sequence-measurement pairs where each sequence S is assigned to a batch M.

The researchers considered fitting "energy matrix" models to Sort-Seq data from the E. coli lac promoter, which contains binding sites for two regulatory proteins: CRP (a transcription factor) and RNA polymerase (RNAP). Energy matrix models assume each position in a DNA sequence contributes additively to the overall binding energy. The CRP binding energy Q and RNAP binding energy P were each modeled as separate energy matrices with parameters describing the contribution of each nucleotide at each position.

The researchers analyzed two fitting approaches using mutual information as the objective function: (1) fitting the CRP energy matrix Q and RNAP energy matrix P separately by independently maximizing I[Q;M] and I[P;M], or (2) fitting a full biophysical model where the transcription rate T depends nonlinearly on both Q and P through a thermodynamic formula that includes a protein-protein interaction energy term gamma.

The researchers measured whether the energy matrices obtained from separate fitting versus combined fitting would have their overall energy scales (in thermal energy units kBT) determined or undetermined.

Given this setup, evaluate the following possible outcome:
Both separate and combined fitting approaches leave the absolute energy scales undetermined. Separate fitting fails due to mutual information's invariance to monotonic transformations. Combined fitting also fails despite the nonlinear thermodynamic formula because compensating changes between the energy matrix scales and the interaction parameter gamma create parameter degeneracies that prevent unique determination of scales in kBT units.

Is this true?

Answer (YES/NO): NO